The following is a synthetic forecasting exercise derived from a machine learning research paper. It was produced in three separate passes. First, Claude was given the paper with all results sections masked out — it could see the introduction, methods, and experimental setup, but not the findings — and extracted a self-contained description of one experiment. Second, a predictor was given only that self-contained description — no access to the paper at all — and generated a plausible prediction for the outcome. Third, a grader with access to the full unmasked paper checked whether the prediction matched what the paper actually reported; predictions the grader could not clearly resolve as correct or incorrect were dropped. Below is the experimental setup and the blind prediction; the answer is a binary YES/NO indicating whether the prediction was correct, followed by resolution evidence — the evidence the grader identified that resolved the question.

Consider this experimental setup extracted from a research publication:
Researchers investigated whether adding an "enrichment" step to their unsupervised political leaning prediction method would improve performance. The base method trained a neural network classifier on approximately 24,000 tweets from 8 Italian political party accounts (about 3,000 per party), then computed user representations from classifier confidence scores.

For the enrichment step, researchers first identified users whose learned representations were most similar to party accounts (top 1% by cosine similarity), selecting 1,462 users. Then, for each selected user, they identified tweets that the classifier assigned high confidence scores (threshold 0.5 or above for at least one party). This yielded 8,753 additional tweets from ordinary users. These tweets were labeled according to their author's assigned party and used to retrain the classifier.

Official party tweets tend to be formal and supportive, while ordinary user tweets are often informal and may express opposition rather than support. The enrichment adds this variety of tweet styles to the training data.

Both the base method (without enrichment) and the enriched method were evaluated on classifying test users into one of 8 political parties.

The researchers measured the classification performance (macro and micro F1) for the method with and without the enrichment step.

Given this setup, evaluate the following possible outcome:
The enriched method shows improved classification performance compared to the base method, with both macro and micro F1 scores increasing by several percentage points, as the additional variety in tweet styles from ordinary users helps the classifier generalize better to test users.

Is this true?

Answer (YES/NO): YES